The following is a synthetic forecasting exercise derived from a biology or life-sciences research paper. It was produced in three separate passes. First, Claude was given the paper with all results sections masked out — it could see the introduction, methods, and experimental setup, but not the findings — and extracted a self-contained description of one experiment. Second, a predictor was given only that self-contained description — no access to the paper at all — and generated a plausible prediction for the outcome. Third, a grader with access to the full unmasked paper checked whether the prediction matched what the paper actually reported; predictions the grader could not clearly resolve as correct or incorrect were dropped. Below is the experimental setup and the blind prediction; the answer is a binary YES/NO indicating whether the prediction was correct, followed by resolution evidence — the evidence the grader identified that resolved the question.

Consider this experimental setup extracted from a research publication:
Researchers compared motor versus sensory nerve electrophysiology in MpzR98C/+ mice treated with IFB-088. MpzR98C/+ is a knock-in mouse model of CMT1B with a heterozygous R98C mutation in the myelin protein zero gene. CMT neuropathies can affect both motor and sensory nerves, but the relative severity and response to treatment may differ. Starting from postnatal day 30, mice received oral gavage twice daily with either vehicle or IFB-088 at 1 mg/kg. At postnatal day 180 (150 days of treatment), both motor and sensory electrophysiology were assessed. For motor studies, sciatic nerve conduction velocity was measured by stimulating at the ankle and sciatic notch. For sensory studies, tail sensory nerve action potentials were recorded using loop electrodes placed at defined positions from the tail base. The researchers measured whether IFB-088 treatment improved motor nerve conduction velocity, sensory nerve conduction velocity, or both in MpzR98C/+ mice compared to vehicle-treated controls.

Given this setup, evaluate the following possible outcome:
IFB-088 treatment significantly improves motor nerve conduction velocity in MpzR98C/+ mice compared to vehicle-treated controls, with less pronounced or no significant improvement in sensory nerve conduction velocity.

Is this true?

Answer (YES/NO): NO